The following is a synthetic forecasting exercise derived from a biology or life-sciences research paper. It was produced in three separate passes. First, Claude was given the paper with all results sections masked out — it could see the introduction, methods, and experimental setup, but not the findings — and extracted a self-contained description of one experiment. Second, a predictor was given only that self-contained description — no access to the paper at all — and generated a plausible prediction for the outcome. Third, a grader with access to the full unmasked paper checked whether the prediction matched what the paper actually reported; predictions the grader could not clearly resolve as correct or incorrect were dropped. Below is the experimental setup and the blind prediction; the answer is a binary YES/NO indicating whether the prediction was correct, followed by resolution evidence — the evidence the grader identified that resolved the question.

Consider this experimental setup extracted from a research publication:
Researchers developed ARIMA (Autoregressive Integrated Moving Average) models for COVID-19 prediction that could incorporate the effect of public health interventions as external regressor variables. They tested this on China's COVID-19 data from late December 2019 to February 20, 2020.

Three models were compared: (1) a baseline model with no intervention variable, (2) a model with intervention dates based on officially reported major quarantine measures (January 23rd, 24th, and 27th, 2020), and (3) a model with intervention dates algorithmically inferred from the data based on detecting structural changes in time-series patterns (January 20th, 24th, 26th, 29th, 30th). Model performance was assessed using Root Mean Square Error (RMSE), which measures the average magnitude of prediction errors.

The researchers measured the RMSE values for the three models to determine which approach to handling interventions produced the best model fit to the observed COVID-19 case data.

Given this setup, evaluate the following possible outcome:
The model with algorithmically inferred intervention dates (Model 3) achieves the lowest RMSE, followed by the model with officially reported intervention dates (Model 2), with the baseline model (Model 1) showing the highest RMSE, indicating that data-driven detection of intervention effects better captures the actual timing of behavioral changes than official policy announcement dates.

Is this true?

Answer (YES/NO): NO